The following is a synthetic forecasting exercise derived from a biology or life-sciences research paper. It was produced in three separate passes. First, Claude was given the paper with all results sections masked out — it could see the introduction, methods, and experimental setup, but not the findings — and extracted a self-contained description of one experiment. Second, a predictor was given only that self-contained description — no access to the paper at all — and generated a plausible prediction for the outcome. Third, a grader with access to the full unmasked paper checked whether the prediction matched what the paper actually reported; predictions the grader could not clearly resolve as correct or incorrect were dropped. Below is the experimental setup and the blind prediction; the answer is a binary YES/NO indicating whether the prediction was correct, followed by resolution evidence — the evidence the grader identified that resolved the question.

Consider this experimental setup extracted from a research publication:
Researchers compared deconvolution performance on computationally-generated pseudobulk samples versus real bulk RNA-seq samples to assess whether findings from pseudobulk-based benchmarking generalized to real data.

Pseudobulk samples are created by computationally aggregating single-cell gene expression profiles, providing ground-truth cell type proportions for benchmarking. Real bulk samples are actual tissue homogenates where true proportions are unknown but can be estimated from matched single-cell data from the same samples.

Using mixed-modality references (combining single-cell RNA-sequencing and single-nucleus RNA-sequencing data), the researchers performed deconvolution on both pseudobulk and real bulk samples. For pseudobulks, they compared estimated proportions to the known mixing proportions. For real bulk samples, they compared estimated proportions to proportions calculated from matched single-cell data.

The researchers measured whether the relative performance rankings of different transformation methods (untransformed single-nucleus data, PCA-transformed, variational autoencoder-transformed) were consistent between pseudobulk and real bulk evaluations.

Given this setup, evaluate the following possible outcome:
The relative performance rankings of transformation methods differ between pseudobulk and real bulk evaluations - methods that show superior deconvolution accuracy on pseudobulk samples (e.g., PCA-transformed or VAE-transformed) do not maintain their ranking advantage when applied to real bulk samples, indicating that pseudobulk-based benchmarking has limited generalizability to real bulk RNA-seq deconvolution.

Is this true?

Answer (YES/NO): NO